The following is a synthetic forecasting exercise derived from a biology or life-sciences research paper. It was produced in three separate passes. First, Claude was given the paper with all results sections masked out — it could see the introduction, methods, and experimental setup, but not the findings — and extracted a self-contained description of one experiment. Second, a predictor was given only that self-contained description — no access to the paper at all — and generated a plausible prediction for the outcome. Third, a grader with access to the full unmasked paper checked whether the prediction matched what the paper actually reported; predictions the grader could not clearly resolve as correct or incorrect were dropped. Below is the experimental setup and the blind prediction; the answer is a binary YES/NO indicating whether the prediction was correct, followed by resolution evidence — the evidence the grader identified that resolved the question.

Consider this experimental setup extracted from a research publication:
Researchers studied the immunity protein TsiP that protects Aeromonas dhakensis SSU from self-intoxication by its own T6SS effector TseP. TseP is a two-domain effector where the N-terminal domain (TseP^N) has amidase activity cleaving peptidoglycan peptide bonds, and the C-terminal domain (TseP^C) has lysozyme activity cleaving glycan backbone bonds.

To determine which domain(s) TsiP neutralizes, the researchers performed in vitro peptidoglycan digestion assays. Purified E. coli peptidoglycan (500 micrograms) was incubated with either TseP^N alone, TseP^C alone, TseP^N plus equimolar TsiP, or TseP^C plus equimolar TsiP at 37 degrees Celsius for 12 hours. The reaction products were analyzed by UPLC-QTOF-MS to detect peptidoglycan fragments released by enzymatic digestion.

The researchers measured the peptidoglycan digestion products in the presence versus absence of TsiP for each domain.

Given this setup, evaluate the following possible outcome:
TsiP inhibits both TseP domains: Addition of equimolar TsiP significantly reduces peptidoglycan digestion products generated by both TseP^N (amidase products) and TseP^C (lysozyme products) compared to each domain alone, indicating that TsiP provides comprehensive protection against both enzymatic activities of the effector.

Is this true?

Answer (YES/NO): YES